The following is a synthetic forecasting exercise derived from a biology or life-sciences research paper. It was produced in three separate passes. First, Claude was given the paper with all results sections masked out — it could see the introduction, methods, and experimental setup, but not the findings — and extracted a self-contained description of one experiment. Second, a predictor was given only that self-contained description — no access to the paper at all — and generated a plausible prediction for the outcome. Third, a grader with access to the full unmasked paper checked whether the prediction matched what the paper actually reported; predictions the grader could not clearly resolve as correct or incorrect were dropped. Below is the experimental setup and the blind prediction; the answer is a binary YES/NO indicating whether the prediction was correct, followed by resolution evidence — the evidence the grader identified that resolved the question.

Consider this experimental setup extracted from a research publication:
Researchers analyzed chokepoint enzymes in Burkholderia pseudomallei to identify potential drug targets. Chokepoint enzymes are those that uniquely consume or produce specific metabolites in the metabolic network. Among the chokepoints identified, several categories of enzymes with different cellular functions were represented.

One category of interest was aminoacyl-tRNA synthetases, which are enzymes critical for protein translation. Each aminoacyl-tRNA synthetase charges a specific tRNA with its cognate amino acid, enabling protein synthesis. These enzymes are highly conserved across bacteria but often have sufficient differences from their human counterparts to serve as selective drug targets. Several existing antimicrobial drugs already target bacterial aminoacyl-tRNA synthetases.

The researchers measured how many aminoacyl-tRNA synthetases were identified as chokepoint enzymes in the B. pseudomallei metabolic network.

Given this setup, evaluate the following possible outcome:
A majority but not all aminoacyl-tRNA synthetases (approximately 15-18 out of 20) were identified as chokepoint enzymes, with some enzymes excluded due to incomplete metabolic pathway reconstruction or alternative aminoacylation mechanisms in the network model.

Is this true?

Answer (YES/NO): NO